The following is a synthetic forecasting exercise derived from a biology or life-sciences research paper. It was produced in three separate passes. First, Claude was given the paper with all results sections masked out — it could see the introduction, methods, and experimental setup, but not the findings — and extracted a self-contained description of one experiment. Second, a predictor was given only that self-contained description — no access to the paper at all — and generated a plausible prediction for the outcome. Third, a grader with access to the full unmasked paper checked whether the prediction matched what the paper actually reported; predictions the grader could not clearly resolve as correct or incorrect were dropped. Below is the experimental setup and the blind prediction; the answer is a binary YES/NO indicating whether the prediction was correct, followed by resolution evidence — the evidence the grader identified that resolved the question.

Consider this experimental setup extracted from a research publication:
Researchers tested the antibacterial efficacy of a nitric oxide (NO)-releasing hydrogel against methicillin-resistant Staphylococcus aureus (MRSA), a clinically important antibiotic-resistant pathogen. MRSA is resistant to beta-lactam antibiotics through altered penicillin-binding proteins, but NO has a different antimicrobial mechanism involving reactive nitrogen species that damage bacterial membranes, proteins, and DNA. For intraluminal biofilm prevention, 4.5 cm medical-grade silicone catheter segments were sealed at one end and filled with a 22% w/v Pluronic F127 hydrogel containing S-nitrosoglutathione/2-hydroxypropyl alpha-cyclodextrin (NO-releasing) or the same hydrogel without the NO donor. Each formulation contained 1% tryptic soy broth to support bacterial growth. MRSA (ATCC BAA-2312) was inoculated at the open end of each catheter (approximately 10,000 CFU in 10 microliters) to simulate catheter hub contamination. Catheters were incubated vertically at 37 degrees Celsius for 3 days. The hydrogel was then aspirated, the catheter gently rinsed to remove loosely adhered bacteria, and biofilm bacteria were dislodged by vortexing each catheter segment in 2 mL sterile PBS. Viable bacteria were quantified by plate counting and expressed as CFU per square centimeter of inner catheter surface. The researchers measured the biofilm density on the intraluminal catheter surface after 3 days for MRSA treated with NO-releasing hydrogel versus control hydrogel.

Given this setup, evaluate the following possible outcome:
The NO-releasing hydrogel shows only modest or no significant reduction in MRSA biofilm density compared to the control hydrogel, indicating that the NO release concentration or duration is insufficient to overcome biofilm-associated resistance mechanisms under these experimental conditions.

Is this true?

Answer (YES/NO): NO